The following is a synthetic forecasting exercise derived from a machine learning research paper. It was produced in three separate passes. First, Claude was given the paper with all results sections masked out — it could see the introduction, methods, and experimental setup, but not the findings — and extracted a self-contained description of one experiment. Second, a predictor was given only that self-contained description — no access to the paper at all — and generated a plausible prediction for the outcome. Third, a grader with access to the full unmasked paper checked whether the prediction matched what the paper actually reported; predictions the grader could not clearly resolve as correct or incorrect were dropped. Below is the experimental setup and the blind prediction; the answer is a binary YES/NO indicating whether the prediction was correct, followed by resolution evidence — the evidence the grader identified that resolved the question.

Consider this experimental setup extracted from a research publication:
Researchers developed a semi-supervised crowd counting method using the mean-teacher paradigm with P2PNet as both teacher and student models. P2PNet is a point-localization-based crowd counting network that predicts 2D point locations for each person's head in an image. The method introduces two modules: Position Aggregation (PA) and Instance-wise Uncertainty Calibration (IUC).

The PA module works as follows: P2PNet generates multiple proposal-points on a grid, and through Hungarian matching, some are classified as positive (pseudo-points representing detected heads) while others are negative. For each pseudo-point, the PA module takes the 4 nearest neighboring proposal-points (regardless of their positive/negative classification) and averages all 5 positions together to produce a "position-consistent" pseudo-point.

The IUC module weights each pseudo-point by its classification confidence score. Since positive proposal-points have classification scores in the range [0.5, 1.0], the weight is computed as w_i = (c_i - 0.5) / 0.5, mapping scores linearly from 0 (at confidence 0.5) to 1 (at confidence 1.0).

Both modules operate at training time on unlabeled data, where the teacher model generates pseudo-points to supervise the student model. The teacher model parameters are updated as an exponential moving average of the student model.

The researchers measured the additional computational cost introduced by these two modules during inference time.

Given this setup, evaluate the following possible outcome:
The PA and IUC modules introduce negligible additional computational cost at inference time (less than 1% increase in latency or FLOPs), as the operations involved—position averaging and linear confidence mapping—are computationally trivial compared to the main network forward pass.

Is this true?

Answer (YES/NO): NO